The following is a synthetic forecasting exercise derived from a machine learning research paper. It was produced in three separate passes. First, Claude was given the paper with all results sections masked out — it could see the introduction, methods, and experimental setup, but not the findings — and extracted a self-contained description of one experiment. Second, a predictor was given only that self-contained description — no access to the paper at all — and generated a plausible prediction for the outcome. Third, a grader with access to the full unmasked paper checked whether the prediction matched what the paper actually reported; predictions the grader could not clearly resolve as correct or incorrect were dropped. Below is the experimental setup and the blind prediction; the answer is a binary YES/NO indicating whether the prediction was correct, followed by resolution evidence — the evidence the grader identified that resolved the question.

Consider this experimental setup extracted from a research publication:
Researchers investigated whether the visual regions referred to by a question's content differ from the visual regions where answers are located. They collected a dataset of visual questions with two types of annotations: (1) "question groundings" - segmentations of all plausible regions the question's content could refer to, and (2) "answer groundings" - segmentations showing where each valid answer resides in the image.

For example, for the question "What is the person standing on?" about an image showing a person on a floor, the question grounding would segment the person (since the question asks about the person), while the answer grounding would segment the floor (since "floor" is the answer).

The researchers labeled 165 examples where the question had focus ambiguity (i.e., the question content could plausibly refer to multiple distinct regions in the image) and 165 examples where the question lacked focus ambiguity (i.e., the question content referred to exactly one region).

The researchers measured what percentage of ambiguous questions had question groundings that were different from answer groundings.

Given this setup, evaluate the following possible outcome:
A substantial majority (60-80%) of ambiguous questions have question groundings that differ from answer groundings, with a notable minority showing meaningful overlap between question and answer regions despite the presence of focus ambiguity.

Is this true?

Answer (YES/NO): YES